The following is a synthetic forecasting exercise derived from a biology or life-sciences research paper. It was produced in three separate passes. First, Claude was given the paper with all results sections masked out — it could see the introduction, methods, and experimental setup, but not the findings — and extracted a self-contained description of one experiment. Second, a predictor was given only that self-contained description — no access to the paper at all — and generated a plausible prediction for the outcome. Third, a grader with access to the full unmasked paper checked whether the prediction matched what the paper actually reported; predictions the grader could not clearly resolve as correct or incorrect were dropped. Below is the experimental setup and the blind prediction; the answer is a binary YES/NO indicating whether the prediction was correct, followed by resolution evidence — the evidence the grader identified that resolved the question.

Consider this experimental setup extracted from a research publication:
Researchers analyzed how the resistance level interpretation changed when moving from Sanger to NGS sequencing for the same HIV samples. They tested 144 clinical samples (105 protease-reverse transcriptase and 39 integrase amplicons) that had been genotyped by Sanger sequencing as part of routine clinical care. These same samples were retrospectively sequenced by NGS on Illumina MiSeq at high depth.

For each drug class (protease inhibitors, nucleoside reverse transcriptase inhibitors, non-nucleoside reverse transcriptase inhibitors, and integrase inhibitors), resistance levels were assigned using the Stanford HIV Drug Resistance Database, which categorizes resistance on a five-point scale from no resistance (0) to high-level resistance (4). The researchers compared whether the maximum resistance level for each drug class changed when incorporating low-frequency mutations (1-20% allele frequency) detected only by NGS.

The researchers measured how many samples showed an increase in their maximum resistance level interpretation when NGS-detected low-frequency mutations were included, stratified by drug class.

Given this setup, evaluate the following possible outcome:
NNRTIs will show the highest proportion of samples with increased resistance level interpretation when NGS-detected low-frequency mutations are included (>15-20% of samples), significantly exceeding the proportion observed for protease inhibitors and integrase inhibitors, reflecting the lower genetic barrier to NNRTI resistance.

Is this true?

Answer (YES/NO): NO